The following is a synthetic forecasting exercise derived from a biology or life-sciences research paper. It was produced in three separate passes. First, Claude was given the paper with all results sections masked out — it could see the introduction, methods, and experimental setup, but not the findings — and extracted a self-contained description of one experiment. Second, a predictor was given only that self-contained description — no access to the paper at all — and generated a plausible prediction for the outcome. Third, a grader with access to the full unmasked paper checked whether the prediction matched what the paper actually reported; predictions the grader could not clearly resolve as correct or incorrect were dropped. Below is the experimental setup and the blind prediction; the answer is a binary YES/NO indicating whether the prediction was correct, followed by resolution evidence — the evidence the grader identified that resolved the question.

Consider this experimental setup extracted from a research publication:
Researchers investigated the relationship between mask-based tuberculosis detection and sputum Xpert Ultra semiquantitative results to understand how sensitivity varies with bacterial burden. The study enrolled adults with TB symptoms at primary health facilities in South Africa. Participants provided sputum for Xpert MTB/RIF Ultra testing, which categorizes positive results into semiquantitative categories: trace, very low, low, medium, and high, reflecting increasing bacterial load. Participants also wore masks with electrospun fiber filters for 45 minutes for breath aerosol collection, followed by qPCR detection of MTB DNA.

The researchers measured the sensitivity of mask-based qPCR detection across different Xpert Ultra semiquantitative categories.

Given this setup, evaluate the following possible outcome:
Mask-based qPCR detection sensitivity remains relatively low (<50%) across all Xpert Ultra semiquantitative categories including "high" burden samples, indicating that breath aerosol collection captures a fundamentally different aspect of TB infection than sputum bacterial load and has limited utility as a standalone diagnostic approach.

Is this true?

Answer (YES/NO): NO